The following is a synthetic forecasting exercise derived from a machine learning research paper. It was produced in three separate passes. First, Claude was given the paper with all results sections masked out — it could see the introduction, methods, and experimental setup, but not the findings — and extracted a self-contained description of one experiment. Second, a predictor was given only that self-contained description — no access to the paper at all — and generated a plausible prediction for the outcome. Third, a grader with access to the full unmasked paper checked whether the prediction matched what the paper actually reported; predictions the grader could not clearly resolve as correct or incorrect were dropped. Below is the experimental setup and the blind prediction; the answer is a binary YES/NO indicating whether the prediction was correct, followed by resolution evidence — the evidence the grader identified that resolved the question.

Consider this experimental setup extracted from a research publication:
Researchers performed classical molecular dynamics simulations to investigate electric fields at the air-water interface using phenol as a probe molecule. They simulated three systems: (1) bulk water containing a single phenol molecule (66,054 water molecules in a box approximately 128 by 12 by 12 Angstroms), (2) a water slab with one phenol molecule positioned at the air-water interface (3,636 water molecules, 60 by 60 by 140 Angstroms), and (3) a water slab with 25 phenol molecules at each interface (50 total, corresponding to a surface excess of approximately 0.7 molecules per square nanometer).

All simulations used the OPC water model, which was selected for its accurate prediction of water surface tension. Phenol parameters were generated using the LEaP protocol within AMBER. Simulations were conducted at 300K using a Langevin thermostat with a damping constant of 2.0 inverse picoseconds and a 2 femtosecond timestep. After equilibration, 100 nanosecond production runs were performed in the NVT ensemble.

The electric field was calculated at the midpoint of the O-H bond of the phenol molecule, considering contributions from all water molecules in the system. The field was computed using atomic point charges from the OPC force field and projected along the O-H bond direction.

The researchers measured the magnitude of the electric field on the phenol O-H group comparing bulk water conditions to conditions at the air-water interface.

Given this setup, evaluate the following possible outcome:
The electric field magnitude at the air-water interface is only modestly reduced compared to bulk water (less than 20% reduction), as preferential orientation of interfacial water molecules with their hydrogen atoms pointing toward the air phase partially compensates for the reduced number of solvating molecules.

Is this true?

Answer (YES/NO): NO